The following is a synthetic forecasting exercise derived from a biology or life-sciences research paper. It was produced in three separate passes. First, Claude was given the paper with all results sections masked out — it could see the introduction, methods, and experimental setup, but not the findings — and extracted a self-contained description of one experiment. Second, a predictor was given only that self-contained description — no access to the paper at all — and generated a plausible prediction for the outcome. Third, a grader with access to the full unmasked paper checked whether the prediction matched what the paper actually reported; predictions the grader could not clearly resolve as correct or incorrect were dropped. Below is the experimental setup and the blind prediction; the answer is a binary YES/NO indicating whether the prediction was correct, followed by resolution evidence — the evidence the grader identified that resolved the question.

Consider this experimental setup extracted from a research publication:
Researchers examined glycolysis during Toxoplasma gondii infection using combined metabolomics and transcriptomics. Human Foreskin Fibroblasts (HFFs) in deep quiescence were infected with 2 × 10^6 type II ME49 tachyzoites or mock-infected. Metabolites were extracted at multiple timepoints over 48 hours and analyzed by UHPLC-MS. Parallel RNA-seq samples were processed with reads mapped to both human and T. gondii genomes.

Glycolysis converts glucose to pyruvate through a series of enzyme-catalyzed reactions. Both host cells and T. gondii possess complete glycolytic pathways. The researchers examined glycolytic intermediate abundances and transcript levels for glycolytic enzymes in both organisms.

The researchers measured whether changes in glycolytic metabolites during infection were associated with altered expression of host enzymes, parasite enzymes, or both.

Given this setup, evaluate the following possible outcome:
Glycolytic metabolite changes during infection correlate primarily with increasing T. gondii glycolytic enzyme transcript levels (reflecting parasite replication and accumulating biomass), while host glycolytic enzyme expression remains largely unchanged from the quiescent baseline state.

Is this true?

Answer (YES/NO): NO